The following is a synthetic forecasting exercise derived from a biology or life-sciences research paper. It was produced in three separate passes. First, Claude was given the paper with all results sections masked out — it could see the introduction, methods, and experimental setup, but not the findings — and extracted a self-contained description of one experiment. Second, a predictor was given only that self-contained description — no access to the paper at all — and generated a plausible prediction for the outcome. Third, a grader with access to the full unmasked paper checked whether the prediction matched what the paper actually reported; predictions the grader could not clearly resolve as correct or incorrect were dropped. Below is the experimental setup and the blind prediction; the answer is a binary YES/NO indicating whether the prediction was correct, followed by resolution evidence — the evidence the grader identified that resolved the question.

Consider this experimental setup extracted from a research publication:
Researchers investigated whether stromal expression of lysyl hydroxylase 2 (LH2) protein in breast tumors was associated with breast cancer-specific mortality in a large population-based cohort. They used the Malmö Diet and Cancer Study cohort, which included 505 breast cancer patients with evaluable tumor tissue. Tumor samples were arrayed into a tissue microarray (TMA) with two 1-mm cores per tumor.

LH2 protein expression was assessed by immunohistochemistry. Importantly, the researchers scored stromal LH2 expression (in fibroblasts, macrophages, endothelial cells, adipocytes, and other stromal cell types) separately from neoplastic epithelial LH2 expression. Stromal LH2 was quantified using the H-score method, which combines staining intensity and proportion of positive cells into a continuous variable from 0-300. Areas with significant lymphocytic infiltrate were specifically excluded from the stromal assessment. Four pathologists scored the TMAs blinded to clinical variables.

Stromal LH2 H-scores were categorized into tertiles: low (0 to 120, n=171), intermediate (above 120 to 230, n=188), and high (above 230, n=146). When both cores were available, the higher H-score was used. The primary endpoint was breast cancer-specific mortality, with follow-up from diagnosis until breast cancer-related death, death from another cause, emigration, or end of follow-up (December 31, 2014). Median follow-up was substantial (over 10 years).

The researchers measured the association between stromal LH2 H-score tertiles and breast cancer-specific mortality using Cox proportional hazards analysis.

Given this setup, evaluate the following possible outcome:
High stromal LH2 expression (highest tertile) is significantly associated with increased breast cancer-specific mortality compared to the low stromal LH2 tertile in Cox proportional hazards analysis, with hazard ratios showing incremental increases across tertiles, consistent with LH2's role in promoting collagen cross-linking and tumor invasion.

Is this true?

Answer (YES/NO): YES